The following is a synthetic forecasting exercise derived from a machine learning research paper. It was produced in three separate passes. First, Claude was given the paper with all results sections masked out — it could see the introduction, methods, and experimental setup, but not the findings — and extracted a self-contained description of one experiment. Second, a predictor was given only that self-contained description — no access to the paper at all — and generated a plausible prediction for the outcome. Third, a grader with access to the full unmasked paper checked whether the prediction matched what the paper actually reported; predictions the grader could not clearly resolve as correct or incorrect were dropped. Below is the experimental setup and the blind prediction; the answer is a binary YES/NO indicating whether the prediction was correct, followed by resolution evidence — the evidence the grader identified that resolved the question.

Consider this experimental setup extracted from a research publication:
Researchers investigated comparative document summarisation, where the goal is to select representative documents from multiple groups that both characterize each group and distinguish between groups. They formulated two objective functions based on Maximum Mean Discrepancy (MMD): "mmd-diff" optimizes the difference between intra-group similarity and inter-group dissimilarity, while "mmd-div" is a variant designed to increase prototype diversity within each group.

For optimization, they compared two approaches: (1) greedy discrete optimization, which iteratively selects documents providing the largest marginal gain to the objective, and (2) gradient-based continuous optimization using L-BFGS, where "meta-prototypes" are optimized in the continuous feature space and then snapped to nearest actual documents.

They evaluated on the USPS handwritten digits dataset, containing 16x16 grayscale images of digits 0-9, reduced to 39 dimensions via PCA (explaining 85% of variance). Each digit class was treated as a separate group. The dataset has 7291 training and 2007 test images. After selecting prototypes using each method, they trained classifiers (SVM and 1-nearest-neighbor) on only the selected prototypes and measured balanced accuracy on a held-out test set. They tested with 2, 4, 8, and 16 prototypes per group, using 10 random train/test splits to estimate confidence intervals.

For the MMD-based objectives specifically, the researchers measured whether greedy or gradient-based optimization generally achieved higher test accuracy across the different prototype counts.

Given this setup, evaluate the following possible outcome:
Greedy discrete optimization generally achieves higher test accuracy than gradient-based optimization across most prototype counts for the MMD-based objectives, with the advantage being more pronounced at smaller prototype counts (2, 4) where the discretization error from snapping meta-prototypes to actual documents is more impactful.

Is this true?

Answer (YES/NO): NO